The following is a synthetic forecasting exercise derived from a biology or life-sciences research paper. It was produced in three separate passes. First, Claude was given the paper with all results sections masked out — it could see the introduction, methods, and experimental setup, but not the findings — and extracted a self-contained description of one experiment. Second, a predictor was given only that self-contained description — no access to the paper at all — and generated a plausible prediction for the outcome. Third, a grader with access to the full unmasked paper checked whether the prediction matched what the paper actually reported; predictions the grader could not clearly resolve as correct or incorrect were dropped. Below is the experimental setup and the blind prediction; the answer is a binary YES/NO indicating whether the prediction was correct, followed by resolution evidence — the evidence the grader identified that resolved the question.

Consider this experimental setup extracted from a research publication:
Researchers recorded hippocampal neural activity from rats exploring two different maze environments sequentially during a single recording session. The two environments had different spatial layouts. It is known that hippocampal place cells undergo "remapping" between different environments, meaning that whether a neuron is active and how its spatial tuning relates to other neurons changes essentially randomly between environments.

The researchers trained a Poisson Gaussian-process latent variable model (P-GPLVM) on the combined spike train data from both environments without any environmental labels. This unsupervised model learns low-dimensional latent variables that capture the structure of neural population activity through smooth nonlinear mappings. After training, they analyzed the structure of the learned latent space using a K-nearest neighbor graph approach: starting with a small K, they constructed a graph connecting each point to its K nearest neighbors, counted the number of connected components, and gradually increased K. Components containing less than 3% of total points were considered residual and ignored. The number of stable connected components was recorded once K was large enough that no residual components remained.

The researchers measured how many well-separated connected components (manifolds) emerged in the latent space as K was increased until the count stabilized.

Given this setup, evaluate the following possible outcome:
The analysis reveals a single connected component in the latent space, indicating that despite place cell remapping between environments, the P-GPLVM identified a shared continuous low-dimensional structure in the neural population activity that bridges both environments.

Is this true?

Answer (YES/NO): NO